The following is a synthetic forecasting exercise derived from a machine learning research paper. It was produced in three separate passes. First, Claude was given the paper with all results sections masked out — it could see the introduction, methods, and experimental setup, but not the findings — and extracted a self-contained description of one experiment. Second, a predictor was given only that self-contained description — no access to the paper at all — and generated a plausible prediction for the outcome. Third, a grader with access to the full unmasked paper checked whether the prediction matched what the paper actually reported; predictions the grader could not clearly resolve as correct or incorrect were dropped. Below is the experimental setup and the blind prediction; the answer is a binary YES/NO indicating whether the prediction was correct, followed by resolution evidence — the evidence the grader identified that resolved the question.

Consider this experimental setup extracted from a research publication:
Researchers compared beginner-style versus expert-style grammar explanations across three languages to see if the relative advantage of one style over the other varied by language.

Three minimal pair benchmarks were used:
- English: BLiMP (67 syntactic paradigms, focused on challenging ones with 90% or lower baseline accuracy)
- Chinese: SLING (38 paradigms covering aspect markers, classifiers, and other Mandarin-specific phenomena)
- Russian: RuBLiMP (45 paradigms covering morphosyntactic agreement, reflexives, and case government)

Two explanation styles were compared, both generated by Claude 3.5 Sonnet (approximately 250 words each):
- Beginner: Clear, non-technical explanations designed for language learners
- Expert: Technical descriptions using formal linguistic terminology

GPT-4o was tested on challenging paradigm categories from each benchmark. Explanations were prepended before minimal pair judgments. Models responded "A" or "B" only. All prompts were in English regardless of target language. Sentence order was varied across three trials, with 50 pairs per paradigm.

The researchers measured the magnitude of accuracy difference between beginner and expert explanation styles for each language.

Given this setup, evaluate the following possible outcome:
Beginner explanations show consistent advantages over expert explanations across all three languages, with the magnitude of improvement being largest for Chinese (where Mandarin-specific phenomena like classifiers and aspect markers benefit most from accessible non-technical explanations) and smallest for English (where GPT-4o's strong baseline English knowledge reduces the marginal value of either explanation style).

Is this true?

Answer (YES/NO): NO